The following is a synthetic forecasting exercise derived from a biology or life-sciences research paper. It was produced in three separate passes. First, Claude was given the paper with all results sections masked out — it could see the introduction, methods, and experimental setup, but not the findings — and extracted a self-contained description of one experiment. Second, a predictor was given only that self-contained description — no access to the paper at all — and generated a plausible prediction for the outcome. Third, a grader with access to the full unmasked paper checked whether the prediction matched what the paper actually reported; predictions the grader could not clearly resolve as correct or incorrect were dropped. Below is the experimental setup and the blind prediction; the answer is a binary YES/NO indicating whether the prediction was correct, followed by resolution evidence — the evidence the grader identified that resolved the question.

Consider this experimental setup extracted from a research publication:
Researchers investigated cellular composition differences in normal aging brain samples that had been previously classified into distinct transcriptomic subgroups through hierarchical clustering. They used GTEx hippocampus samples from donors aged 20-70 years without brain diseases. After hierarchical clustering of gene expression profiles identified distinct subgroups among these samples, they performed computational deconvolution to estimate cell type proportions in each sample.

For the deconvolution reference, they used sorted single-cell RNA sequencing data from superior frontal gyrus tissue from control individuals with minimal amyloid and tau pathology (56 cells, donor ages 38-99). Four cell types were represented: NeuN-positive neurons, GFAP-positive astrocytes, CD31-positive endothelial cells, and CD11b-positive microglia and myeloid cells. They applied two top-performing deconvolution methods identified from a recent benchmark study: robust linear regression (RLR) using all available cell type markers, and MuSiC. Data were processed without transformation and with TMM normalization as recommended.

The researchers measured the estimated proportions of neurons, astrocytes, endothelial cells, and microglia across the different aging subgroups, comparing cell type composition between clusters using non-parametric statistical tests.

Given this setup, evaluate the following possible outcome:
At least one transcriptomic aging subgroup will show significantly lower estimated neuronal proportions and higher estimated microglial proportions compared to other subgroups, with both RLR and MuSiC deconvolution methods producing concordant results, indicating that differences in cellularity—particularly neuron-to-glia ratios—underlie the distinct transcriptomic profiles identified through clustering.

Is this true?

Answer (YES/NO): NO